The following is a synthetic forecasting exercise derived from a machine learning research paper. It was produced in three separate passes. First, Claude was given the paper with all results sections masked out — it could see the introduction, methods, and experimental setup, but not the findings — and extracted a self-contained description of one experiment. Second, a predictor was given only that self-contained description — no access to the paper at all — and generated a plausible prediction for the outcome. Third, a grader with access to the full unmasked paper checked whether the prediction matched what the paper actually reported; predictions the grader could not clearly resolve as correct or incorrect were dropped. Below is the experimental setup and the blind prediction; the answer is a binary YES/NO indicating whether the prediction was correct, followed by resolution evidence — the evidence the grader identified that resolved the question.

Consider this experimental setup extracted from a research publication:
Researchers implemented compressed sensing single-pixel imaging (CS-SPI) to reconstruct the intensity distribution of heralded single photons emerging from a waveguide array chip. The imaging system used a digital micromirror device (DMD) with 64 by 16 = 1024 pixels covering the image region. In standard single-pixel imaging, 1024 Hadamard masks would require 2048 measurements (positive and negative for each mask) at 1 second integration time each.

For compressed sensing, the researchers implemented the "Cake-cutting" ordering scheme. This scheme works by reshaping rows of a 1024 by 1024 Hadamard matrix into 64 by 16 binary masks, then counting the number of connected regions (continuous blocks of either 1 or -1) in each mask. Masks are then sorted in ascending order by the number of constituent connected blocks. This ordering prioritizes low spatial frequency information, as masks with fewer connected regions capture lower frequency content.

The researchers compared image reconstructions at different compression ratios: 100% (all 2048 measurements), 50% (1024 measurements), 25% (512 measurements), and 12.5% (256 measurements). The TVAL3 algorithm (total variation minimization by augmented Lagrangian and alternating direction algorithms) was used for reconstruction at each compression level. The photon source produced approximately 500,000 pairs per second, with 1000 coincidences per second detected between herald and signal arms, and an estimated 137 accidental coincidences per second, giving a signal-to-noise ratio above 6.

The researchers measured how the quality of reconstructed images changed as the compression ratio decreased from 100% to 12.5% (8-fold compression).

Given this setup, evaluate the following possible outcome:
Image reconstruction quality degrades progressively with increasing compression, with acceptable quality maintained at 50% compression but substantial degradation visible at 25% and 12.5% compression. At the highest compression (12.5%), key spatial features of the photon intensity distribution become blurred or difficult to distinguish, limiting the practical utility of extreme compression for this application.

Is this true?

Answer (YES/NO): NO